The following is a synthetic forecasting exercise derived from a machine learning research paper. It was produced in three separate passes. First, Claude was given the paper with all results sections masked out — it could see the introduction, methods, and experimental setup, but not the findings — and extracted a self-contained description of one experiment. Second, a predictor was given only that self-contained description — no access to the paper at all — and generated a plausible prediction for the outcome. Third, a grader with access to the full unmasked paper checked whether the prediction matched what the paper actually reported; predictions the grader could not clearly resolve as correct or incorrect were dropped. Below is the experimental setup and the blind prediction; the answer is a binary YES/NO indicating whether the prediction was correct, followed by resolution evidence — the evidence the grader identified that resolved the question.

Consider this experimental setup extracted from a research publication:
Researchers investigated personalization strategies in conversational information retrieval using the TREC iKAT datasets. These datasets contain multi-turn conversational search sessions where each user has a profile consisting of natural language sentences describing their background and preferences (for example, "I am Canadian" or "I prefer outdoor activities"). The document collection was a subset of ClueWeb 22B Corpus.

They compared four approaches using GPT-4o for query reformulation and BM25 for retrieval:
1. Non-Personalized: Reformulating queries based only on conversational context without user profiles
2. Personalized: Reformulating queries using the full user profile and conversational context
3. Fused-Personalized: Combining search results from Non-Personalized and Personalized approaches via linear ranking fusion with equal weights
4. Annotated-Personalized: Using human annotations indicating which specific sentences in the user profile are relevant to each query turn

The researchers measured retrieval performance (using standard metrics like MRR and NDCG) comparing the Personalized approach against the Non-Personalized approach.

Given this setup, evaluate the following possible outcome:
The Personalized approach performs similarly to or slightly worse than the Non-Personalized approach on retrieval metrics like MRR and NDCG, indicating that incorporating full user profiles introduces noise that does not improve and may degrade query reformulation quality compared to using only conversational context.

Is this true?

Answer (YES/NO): YES